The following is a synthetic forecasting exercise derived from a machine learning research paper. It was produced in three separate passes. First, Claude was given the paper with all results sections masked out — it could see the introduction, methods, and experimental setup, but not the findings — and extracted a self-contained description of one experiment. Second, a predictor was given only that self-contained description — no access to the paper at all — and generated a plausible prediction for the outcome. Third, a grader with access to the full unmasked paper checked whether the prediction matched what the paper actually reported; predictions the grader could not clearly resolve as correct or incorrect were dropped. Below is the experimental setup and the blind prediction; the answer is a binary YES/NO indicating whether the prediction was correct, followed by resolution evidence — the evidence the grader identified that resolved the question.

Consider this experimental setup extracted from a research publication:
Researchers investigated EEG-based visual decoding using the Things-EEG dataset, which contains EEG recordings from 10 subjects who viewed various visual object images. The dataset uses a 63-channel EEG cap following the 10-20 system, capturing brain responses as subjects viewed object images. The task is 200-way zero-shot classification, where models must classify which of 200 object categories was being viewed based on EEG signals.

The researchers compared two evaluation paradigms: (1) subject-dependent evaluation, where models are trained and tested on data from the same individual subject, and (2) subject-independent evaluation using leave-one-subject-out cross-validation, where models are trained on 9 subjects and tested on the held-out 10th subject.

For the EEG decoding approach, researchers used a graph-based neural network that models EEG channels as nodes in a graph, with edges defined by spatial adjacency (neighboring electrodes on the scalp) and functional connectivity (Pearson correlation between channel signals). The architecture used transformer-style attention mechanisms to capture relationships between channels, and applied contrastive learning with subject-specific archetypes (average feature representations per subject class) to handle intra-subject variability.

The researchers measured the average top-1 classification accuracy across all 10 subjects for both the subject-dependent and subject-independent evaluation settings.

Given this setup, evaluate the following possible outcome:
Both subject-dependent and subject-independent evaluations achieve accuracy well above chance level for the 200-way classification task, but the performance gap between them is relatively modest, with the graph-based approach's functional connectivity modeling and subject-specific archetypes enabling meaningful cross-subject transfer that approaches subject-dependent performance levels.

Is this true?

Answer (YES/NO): NO